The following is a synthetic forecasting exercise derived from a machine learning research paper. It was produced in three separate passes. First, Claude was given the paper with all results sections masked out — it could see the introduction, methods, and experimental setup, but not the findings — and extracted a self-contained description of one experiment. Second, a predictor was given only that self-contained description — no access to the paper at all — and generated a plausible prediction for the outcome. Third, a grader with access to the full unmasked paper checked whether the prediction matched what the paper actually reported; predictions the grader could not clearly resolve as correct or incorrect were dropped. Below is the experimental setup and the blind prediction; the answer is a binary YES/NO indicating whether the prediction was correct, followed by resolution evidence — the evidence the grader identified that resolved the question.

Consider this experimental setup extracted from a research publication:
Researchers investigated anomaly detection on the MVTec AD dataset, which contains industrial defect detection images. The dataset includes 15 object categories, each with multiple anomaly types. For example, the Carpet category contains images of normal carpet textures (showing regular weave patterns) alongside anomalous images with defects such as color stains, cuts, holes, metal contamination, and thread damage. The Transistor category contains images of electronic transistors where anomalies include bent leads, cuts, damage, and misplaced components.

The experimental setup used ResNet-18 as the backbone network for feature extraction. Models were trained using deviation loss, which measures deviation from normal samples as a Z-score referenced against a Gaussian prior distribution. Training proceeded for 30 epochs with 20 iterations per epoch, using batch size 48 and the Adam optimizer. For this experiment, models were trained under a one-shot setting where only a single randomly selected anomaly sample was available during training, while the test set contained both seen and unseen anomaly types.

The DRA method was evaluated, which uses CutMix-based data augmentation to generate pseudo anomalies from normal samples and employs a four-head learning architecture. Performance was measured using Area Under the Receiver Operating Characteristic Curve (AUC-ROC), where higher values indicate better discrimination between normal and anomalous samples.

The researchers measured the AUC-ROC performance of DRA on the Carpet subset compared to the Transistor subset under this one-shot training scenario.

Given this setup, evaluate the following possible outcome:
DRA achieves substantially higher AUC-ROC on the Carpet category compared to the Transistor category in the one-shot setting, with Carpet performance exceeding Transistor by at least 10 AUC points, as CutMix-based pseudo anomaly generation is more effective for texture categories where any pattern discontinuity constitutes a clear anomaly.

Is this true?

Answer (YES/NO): YES